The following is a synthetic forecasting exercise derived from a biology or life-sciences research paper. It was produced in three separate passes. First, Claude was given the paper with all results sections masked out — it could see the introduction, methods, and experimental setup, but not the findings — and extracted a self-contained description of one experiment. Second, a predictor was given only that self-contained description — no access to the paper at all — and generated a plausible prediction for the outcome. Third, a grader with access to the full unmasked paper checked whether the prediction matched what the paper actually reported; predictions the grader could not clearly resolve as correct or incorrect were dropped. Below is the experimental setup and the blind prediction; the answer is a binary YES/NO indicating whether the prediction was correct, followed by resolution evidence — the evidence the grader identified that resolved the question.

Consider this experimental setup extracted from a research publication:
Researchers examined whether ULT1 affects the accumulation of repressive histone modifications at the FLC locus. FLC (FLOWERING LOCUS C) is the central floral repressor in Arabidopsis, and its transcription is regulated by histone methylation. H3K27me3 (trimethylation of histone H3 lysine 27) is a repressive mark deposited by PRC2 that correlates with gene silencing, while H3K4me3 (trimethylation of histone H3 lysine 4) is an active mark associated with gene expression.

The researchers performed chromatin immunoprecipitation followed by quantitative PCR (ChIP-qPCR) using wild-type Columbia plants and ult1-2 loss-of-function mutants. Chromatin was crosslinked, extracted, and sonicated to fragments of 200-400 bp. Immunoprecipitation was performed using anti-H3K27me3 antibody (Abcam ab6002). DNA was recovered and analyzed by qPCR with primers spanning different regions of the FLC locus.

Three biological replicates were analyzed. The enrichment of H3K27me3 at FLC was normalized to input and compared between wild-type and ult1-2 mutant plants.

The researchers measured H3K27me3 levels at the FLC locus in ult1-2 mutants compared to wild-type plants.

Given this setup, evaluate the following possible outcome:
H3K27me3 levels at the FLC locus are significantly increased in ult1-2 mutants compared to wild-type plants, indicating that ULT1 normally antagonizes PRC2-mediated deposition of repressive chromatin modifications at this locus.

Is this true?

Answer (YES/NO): NO